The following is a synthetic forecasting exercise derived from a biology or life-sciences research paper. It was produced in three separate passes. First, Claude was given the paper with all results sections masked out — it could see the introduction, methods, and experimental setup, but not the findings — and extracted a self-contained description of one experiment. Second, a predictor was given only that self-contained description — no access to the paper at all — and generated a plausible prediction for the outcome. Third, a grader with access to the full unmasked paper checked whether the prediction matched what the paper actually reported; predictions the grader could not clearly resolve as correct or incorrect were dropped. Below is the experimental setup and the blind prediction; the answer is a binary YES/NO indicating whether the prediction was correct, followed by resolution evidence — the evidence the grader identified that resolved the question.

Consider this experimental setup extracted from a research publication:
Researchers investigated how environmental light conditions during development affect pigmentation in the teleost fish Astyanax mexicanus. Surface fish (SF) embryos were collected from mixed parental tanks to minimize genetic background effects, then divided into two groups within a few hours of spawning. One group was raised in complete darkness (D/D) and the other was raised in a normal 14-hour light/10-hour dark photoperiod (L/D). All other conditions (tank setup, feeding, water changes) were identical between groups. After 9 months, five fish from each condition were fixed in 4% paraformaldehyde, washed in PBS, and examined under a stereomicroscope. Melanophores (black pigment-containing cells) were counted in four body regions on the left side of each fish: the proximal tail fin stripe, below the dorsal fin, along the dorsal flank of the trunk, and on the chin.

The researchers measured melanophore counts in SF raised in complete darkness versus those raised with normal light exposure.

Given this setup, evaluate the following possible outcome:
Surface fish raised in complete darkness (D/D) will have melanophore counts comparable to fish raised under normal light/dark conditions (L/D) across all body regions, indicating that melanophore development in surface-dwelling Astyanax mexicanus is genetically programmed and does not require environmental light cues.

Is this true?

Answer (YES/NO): NO